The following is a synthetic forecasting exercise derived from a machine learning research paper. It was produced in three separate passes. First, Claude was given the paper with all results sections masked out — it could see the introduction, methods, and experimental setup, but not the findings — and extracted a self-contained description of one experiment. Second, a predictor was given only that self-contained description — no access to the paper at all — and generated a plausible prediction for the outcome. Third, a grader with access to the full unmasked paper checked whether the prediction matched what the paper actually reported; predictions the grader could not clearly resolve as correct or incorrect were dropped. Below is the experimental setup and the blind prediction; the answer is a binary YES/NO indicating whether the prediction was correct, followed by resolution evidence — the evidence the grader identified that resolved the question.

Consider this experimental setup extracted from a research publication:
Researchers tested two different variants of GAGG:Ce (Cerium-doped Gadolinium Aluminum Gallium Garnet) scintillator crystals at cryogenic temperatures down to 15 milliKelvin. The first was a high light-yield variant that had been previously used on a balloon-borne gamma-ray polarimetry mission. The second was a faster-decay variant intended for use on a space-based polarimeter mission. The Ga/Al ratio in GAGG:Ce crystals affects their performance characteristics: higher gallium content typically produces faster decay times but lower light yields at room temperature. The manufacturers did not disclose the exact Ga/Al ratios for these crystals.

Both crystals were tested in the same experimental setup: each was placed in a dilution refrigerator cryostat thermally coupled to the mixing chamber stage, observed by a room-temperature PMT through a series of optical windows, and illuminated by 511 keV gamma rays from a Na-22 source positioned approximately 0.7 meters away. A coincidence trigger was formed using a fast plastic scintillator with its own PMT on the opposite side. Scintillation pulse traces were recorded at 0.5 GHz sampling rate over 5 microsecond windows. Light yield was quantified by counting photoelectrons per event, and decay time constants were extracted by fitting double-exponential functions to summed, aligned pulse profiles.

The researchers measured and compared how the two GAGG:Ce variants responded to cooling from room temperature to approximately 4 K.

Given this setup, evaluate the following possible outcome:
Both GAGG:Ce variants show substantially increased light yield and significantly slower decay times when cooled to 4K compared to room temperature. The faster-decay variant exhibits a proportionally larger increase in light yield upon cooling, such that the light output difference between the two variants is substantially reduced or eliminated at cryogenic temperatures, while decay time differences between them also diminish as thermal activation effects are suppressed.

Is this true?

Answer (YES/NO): NO